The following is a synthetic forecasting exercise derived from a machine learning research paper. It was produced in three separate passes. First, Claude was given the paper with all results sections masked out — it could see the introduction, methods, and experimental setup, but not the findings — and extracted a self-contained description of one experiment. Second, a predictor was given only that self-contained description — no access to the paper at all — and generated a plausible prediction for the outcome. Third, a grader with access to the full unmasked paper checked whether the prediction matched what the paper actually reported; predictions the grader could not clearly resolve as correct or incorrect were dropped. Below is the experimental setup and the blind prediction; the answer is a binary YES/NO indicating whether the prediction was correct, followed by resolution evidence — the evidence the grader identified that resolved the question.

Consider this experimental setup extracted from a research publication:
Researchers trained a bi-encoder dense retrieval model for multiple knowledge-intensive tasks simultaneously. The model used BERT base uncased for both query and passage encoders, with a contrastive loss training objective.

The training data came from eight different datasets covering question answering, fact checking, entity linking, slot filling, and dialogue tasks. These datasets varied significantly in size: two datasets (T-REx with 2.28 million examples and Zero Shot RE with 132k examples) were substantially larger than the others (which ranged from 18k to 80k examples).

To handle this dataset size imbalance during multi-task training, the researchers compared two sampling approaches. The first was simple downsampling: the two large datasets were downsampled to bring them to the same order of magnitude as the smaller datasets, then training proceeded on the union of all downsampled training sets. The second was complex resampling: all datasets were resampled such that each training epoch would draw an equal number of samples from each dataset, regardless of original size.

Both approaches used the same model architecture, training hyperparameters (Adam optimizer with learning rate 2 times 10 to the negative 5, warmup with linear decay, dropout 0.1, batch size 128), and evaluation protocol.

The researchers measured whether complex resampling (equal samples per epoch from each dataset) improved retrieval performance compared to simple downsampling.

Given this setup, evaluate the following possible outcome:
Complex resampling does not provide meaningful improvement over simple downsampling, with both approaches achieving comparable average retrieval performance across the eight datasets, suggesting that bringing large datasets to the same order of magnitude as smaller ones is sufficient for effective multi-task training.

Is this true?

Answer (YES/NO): YES